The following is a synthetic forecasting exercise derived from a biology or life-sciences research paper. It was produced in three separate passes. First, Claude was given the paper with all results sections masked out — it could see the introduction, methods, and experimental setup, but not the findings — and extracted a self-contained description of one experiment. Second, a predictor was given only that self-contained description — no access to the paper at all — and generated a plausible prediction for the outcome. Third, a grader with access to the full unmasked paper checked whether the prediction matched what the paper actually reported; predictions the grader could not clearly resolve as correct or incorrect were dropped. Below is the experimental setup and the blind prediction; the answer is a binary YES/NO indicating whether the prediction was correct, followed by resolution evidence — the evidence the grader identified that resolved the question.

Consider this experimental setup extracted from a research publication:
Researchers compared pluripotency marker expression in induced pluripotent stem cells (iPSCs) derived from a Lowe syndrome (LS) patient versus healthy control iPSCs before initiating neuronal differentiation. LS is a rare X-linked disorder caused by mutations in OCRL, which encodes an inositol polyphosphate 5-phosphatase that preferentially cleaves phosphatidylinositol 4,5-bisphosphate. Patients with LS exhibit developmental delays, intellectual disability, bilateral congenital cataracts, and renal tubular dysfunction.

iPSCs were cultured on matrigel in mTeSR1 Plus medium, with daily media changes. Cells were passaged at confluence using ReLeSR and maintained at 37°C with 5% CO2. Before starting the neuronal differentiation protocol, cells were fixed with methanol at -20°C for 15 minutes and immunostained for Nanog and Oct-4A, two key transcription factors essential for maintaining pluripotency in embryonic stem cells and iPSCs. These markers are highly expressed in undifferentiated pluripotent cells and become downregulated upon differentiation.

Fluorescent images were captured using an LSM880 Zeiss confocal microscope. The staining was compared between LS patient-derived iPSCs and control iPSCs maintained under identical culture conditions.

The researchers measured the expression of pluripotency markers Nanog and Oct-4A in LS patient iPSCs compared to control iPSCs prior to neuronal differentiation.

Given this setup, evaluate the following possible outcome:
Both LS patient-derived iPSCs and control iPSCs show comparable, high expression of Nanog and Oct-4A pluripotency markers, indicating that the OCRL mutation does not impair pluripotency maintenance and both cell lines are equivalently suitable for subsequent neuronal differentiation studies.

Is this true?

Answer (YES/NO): YES